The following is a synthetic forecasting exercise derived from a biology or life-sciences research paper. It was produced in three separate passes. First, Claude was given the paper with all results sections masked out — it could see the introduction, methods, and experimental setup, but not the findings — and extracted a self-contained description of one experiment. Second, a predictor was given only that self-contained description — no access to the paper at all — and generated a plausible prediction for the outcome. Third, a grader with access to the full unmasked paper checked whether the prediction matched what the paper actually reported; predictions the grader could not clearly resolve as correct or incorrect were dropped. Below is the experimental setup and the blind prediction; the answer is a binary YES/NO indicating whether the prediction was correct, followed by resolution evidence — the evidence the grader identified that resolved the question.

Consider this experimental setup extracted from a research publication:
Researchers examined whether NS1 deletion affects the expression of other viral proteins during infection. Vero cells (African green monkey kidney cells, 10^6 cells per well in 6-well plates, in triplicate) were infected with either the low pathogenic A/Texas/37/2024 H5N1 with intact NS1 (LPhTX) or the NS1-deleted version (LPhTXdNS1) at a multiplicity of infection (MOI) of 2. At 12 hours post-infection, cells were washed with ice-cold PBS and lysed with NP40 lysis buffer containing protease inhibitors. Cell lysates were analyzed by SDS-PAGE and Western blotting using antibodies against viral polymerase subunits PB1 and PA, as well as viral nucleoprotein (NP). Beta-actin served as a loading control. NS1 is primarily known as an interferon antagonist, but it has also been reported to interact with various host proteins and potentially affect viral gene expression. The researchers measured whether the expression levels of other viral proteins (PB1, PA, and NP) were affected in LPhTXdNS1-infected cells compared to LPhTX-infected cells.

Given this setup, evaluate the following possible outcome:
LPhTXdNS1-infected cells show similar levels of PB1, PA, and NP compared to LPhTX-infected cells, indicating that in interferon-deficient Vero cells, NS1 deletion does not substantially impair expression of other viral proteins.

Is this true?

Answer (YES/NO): YES